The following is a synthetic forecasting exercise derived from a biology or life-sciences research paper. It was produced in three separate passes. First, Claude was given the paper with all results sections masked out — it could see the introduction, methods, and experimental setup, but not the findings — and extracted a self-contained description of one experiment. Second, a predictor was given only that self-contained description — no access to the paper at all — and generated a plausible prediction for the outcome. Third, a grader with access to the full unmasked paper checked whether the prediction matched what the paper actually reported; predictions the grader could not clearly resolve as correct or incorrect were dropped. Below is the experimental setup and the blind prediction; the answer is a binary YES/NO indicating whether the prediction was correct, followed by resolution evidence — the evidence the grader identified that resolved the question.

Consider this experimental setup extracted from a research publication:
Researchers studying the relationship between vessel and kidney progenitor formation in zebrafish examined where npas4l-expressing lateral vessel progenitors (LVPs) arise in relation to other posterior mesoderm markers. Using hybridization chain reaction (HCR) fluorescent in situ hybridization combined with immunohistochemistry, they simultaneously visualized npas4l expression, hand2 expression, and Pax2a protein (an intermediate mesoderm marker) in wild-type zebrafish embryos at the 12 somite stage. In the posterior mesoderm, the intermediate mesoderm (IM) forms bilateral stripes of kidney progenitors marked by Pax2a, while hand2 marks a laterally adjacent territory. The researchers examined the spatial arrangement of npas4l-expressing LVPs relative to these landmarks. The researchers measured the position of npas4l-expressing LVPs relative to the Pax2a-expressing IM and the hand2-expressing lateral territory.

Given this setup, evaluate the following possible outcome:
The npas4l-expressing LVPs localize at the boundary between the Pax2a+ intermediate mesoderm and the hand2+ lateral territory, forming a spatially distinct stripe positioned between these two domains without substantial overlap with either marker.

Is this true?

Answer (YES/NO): YES